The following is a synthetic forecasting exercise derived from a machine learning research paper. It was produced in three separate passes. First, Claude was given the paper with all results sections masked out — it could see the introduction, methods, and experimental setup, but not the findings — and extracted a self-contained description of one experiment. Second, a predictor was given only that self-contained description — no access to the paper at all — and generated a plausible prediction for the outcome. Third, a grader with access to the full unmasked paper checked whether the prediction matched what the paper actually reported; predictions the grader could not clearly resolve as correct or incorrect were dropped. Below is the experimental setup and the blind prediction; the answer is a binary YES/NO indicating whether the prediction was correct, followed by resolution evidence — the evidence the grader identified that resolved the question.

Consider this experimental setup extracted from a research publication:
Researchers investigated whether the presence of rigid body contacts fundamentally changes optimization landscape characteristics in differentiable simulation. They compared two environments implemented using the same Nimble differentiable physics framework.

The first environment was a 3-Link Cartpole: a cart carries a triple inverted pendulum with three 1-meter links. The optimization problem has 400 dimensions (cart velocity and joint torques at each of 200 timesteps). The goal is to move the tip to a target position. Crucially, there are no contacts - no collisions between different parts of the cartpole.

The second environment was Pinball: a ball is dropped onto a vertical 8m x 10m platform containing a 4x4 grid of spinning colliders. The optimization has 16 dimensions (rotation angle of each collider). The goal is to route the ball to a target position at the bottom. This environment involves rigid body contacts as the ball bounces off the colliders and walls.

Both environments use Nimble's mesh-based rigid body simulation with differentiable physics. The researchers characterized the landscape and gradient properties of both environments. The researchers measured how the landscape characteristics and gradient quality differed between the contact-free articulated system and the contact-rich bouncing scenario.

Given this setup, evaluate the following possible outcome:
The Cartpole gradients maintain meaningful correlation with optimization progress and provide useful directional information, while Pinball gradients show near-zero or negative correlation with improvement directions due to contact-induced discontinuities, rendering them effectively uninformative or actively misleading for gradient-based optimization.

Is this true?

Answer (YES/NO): NO